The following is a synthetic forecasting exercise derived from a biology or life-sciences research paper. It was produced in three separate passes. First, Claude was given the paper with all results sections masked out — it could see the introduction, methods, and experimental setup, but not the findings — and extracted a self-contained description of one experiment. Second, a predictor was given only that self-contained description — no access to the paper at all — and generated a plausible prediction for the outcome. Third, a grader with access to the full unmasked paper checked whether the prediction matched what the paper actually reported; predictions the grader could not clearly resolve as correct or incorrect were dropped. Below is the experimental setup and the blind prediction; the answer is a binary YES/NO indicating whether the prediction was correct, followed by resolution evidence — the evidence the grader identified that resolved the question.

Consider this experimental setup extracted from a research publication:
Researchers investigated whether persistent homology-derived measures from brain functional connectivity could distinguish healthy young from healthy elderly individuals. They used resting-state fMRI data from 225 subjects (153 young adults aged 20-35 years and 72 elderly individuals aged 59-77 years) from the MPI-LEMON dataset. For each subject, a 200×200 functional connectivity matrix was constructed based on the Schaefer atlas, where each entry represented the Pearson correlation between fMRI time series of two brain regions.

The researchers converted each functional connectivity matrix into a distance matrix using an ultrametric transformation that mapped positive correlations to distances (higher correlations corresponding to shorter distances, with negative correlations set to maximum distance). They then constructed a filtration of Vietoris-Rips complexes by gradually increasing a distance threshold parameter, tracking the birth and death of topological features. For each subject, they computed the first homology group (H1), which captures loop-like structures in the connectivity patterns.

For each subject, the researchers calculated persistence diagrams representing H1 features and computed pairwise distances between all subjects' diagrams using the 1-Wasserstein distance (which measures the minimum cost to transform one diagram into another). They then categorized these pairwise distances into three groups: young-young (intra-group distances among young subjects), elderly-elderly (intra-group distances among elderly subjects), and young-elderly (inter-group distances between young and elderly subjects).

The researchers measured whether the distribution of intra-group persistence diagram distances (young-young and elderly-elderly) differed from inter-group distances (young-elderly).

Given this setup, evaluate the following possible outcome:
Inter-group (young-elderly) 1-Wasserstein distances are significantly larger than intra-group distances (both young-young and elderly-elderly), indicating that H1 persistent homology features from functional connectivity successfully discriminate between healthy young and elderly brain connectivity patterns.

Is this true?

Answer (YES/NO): YES